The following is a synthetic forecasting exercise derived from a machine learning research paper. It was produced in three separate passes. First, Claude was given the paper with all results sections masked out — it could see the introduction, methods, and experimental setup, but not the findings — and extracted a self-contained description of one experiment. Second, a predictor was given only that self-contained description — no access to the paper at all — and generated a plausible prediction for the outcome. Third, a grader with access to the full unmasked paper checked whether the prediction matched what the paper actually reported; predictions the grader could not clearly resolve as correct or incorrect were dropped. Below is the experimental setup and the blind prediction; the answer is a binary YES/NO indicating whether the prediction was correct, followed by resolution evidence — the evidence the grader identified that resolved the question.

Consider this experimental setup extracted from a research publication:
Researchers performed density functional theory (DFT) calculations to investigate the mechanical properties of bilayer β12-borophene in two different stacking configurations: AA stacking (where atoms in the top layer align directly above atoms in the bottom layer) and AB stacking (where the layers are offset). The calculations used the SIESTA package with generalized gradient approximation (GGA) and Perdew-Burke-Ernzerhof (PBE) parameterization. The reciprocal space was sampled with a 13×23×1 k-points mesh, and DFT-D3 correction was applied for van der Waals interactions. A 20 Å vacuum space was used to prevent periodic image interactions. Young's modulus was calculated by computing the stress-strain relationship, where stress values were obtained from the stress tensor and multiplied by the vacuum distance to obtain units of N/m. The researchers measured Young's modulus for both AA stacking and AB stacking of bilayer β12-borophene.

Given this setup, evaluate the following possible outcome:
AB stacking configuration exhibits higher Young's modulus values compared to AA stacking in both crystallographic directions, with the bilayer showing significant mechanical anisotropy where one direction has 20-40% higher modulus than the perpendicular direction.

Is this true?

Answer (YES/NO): NO